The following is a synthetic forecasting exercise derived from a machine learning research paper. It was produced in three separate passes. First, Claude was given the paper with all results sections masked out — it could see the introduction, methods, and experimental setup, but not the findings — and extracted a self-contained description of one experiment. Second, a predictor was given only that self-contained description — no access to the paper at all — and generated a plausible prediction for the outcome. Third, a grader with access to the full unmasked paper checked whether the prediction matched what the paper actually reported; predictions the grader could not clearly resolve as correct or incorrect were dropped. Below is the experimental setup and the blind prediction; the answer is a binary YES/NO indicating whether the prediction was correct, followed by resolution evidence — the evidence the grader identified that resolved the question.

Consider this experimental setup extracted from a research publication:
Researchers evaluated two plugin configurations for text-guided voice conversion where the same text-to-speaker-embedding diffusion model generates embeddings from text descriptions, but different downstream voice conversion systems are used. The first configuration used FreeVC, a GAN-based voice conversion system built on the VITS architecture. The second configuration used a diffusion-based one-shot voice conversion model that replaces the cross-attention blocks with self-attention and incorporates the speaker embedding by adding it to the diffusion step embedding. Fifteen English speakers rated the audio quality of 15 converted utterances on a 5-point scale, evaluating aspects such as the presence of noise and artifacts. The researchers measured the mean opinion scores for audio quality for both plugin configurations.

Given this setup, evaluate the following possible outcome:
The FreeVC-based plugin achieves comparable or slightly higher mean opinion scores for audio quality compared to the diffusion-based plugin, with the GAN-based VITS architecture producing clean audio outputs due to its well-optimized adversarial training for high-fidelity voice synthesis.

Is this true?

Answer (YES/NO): YES